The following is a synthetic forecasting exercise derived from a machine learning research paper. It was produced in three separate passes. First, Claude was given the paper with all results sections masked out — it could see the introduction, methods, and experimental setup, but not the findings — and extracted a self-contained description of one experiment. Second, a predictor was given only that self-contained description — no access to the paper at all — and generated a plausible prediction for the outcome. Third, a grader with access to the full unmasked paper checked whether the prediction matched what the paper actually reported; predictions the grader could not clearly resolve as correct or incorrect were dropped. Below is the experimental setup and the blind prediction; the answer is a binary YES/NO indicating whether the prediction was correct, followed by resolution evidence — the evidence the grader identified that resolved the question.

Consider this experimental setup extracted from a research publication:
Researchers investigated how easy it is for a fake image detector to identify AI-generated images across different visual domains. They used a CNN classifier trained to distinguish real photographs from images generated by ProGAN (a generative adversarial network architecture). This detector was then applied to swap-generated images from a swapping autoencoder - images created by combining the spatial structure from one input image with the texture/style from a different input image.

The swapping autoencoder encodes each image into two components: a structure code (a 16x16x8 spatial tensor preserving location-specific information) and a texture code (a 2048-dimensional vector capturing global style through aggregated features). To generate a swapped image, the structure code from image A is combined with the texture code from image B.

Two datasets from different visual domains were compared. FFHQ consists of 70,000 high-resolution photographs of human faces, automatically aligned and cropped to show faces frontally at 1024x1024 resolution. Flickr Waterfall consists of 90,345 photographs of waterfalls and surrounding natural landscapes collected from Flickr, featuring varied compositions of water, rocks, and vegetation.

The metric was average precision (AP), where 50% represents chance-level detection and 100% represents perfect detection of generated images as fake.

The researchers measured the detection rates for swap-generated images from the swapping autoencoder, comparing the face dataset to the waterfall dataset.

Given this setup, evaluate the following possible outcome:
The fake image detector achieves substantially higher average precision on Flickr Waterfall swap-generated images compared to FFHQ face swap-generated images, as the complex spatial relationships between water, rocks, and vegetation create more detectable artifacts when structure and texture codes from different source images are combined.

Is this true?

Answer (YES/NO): NO